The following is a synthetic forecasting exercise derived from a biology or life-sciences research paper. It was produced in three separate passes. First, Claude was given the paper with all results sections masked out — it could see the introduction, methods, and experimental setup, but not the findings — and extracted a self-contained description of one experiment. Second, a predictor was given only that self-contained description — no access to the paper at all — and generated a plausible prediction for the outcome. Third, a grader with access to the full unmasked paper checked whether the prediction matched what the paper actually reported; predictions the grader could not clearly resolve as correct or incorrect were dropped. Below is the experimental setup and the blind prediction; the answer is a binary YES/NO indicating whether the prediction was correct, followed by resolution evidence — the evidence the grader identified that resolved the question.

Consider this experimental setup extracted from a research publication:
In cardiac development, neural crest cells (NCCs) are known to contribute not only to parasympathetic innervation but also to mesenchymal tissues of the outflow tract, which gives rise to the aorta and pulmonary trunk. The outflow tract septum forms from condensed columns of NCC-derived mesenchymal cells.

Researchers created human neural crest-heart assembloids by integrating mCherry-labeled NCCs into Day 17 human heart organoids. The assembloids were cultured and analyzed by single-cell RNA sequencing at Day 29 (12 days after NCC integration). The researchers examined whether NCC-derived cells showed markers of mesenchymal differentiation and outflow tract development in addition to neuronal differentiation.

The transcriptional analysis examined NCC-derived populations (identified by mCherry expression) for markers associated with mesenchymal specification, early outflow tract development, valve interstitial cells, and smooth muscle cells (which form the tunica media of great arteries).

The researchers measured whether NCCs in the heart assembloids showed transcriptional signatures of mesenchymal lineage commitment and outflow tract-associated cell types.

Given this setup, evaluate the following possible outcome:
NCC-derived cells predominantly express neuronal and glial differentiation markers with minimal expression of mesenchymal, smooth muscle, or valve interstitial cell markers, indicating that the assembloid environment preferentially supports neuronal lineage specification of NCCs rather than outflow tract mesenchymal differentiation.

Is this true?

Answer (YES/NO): NO